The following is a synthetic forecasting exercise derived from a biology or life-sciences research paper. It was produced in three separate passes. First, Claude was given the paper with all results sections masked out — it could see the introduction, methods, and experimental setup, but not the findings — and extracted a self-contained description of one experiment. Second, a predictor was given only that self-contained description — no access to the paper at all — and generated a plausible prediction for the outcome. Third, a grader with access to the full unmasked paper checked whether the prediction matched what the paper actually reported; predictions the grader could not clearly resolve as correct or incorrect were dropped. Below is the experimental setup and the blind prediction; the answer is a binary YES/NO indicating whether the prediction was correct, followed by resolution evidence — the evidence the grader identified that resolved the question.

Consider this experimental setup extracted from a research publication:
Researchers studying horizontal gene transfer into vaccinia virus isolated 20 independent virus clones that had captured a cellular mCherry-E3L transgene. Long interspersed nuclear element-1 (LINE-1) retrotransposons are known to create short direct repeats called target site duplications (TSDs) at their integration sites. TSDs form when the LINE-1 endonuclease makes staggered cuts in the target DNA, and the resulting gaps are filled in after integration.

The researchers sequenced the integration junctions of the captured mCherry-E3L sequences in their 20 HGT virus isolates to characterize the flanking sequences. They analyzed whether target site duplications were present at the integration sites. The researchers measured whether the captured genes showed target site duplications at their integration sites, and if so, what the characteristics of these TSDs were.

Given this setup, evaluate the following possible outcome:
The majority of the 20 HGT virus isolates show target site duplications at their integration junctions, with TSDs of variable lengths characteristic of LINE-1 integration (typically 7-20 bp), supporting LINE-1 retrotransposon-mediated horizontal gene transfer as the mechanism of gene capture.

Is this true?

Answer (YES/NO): YES